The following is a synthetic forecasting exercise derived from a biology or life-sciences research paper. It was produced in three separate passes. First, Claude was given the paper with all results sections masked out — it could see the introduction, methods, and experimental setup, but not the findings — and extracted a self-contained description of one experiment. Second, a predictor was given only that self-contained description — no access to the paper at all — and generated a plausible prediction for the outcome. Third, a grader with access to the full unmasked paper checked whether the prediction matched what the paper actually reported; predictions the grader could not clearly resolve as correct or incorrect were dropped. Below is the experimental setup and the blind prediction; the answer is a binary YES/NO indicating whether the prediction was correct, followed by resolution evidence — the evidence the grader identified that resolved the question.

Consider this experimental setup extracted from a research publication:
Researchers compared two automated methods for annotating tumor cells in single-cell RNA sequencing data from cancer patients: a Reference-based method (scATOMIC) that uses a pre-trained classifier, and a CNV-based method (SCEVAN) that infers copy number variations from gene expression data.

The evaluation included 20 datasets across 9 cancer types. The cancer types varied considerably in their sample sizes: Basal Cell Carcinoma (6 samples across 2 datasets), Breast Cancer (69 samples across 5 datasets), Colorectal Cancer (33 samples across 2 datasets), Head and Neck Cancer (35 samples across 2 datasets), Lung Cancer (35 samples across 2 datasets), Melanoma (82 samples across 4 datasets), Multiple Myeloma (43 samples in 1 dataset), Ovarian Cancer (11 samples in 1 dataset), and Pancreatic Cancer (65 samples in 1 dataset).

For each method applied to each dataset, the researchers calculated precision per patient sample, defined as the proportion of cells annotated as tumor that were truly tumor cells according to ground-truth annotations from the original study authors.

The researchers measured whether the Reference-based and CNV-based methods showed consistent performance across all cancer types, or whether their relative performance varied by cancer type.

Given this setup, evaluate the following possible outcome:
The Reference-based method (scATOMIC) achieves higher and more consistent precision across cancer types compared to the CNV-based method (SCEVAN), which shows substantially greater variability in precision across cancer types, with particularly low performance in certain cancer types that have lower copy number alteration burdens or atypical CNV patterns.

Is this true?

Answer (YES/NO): NO